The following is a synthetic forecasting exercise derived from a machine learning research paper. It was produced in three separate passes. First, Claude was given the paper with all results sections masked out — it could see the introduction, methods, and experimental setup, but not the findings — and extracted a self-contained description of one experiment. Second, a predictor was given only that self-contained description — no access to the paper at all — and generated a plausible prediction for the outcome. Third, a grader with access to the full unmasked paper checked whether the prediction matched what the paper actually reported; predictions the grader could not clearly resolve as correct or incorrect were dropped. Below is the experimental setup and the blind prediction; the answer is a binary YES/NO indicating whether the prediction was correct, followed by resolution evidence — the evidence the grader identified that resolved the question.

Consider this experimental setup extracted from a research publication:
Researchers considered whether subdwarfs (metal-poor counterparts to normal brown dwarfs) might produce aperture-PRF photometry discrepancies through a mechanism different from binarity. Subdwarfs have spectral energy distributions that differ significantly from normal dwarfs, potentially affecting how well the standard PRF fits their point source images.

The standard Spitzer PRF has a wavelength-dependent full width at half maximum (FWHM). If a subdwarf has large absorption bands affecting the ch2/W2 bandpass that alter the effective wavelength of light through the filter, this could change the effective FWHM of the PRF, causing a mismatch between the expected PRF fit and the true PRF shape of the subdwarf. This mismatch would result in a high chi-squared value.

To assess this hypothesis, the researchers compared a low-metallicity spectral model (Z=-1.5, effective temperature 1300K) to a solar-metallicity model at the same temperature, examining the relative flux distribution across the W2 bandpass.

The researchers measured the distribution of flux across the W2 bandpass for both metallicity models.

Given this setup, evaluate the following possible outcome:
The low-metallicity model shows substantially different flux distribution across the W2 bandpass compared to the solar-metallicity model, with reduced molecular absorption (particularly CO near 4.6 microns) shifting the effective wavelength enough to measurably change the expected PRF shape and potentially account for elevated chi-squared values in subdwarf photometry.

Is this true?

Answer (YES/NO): NO